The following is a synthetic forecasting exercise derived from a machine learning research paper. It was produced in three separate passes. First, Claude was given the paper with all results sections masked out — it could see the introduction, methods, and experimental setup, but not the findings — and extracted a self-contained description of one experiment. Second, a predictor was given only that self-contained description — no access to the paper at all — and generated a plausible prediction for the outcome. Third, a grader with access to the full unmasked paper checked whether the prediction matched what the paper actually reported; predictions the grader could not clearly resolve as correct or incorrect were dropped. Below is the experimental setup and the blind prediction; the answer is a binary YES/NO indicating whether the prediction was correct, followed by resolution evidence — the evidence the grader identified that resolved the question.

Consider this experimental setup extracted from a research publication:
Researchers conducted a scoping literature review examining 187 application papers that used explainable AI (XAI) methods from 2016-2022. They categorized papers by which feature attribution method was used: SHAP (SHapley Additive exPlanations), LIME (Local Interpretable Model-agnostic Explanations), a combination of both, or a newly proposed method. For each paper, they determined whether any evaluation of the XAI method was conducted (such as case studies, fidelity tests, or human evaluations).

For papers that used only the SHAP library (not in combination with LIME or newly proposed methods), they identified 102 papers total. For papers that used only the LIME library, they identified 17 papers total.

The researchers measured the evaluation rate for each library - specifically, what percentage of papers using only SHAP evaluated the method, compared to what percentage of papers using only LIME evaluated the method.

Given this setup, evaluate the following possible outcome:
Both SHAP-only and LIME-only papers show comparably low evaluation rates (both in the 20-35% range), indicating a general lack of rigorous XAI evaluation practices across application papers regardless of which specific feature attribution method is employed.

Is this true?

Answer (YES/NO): NO